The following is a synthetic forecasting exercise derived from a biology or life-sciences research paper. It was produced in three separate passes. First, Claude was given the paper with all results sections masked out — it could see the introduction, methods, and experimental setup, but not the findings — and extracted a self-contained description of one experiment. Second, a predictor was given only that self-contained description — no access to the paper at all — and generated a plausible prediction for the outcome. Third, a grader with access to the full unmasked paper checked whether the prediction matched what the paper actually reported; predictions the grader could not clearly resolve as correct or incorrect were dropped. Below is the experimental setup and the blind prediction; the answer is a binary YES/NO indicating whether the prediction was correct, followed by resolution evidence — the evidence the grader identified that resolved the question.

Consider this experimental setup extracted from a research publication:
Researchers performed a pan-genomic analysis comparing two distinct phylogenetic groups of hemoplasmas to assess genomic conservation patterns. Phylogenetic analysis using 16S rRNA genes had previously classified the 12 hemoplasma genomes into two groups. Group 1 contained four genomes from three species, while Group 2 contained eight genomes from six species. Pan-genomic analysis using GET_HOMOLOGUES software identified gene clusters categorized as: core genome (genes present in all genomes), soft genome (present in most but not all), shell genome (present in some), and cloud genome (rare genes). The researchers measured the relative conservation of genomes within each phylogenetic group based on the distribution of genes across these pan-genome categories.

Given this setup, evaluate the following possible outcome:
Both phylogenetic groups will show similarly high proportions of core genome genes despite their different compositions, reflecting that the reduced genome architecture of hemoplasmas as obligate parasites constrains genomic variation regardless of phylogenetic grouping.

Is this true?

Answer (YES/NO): NO